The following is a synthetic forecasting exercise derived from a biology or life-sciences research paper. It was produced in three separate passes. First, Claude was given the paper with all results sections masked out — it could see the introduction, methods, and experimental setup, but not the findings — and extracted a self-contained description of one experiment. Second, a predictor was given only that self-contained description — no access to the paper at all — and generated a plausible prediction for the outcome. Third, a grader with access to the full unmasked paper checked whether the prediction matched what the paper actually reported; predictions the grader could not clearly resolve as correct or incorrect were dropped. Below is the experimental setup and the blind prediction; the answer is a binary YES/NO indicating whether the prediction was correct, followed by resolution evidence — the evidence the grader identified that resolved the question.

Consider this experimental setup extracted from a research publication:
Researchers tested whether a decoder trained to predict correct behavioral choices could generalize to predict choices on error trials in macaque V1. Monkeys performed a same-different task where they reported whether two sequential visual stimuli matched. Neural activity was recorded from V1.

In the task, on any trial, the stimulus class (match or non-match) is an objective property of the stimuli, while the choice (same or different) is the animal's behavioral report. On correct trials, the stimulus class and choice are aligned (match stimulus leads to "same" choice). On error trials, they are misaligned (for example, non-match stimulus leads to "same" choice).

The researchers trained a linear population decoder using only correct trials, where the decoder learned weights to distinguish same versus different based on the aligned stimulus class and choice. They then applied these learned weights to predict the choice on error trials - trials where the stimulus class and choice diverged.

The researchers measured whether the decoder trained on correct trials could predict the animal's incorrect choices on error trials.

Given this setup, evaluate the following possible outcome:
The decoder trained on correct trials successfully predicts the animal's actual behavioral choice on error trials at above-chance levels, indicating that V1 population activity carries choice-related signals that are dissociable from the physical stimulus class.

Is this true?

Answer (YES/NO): YES